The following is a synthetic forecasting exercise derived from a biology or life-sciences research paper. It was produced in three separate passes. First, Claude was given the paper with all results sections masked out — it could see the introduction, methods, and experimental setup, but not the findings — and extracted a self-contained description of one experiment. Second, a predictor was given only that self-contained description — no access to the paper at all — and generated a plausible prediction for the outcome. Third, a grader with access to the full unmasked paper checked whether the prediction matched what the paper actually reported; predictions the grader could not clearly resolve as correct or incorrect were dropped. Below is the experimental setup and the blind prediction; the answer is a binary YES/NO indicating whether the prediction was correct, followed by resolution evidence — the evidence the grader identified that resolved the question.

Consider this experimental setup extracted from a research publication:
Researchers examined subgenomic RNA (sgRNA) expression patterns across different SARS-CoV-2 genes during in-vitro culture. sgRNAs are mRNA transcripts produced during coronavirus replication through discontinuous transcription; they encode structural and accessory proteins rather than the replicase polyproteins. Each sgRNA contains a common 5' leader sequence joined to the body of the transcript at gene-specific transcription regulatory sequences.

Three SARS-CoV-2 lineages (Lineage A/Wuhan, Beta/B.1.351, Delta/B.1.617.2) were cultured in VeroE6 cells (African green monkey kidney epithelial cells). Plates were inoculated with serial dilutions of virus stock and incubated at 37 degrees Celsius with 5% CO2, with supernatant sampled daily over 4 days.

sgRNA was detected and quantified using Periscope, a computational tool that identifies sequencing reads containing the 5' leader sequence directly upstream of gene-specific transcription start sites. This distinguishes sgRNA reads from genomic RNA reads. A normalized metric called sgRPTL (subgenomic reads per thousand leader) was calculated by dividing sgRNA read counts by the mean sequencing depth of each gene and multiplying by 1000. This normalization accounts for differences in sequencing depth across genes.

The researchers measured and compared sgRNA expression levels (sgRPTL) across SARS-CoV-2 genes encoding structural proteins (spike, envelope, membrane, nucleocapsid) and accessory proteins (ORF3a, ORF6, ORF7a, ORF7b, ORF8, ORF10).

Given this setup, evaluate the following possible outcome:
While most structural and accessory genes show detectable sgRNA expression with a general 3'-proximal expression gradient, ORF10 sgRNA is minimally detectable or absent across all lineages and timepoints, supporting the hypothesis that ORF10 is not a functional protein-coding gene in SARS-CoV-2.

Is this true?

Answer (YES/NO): YES